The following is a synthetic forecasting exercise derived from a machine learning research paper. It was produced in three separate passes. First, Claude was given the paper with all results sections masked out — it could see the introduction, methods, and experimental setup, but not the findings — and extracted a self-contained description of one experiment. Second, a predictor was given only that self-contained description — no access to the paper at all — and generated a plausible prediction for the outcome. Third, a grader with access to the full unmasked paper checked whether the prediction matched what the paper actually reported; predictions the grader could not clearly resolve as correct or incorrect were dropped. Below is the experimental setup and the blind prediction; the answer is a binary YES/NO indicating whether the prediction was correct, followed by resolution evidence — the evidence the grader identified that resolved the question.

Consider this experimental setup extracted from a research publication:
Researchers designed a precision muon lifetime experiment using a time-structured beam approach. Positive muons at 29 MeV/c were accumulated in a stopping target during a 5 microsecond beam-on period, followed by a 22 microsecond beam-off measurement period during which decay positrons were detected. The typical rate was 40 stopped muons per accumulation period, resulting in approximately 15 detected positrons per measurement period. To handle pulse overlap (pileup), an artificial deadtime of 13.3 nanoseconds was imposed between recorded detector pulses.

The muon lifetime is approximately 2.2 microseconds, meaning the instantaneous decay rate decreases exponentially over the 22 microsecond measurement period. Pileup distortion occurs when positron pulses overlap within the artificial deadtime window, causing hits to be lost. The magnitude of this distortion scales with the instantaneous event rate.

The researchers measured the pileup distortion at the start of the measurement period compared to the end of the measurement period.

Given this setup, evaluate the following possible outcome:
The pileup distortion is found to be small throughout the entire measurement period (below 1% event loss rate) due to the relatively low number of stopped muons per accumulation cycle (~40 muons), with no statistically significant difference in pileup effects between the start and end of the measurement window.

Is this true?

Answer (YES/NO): NO